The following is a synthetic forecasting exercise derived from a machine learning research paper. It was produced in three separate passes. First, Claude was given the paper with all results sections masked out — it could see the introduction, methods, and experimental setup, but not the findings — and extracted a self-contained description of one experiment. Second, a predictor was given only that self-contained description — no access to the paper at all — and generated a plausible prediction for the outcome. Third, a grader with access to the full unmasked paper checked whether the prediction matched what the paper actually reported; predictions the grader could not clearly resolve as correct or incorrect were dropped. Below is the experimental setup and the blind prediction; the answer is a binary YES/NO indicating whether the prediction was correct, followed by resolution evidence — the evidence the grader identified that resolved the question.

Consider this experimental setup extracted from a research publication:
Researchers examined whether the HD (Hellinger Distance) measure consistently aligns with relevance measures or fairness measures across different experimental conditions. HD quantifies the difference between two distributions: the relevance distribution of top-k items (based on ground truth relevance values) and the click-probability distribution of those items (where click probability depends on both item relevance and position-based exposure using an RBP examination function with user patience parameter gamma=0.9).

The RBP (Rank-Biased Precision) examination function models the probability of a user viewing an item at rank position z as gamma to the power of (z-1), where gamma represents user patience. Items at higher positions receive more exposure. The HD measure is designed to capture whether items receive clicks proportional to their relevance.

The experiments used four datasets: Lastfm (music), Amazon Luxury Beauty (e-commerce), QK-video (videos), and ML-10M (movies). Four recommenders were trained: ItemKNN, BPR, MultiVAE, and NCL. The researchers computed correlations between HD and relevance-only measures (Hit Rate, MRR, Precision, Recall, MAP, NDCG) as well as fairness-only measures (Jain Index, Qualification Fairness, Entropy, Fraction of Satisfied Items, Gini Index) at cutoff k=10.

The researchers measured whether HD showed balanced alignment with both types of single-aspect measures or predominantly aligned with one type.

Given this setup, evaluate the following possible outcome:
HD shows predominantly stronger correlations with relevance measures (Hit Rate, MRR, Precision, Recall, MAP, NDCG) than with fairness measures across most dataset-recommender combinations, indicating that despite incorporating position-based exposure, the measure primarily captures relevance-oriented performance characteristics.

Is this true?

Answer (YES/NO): YES